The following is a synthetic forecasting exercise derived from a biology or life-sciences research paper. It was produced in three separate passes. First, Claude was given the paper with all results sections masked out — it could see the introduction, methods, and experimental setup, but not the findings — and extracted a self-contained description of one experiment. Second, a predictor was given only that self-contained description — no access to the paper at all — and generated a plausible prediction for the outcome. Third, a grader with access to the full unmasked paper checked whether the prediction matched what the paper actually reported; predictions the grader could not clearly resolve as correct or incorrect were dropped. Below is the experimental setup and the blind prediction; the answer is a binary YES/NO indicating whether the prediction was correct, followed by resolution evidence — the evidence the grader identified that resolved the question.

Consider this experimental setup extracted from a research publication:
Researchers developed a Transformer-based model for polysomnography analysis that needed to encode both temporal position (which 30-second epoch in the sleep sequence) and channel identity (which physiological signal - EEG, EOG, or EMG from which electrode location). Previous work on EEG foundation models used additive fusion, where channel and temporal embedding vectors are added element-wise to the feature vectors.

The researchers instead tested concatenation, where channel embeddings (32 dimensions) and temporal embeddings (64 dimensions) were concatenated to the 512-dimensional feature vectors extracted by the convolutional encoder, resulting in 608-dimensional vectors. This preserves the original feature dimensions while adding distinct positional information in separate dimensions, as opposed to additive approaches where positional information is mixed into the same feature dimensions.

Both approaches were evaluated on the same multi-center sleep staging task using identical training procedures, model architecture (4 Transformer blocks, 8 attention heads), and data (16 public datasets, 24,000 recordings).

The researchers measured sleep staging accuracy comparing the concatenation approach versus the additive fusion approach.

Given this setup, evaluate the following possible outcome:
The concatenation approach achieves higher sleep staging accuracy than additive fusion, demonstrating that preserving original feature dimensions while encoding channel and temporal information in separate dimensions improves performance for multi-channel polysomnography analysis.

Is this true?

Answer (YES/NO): YES